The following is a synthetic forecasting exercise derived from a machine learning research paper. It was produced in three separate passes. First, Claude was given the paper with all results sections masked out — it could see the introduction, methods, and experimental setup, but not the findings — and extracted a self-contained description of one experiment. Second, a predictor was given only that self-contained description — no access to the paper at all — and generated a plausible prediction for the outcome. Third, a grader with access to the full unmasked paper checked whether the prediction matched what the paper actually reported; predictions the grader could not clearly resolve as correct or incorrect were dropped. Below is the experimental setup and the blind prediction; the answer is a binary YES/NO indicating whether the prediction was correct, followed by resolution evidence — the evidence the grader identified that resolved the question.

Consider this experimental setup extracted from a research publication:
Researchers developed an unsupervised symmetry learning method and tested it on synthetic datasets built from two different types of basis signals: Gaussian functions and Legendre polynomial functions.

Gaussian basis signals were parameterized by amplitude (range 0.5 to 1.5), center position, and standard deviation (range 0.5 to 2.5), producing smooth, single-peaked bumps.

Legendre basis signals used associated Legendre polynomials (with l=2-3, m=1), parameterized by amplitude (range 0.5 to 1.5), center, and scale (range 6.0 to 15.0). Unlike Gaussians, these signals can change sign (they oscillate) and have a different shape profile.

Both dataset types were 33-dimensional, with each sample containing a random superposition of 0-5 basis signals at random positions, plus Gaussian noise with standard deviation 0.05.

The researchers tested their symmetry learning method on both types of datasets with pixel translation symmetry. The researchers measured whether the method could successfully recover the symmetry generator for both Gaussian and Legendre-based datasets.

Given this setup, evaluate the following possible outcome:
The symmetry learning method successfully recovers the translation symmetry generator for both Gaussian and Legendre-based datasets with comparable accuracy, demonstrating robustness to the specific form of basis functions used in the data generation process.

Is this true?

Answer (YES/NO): YES